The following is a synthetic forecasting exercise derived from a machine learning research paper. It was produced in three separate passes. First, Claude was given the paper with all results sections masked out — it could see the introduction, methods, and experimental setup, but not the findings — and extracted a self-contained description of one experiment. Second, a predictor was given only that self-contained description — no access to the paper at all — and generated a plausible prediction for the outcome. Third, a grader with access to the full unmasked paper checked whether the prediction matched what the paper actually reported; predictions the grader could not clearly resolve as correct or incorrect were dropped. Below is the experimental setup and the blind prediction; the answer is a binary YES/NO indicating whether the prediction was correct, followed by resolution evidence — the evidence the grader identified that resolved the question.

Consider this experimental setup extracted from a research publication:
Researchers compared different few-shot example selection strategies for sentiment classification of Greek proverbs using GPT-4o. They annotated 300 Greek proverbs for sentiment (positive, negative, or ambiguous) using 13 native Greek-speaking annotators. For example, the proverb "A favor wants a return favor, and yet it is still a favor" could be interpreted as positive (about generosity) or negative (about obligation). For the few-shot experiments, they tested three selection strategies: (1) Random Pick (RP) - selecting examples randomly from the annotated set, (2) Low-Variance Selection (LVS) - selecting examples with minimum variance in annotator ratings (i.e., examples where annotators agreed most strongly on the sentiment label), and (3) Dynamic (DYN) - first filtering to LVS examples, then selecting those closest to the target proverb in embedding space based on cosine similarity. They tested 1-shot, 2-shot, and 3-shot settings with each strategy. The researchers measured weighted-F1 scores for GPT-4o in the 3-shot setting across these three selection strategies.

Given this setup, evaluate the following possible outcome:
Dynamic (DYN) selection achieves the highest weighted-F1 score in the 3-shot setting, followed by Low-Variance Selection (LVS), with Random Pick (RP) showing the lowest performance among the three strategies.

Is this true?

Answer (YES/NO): YES